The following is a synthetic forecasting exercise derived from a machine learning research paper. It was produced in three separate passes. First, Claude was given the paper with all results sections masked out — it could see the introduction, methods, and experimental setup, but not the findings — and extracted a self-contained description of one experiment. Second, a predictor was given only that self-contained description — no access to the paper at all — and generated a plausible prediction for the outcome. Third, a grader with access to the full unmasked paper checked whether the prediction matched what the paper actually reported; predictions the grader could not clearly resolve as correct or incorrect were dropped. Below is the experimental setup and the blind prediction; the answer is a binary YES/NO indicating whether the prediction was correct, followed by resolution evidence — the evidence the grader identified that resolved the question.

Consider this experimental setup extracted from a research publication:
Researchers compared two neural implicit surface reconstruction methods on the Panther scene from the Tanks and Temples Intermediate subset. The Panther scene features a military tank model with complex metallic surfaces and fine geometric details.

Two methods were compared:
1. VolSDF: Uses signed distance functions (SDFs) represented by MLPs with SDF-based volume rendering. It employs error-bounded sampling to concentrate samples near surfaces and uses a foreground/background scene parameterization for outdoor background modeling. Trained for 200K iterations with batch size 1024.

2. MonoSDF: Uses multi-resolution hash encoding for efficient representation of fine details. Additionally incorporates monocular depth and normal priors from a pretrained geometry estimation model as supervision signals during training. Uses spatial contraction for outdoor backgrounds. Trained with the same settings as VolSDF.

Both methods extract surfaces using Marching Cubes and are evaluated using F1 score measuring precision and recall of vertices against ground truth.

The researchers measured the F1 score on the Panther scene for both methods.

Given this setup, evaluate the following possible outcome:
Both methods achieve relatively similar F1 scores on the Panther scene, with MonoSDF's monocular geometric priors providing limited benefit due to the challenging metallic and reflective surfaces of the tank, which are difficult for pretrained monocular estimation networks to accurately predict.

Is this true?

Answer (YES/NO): YES